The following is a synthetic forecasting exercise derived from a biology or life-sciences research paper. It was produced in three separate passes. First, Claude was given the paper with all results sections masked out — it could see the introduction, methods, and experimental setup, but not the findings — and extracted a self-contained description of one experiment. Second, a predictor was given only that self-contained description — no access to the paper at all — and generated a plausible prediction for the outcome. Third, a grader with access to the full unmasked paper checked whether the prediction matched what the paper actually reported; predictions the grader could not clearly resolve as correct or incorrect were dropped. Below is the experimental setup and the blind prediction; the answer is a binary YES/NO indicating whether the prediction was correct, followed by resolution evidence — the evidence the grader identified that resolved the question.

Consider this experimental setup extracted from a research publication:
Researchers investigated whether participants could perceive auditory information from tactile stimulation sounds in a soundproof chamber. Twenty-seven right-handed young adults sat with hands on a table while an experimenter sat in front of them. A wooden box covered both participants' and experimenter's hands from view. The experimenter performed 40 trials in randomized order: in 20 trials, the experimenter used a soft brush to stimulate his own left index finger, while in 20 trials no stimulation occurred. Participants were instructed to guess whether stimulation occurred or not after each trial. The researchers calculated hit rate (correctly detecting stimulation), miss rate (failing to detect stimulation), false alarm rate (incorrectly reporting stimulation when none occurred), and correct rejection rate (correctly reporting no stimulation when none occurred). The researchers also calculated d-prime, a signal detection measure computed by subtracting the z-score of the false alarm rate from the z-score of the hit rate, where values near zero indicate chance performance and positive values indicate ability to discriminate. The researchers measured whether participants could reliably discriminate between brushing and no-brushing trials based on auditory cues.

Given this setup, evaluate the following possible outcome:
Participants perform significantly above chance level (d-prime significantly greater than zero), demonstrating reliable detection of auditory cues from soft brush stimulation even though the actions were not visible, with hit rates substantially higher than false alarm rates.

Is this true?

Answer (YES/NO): NO